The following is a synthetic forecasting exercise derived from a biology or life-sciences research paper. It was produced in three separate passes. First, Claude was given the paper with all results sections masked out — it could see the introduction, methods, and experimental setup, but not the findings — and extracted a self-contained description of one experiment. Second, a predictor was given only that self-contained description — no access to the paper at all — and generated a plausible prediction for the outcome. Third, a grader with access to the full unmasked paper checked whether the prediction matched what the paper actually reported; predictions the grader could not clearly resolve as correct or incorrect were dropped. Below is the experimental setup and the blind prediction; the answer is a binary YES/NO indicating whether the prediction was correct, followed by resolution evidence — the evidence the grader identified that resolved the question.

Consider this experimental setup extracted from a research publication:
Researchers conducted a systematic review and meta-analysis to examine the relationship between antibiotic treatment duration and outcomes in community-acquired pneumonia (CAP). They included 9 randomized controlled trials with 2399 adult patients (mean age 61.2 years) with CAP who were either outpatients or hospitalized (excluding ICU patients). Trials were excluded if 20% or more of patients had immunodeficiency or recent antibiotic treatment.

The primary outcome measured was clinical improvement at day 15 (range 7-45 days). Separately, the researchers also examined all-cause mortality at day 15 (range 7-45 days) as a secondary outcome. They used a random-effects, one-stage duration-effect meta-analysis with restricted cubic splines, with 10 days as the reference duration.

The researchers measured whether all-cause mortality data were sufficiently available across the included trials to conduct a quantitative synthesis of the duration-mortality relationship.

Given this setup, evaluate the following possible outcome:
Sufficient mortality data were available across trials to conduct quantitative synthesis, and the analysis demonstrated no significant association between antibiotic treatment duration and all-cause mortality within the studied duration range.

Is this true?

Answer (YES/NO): YES